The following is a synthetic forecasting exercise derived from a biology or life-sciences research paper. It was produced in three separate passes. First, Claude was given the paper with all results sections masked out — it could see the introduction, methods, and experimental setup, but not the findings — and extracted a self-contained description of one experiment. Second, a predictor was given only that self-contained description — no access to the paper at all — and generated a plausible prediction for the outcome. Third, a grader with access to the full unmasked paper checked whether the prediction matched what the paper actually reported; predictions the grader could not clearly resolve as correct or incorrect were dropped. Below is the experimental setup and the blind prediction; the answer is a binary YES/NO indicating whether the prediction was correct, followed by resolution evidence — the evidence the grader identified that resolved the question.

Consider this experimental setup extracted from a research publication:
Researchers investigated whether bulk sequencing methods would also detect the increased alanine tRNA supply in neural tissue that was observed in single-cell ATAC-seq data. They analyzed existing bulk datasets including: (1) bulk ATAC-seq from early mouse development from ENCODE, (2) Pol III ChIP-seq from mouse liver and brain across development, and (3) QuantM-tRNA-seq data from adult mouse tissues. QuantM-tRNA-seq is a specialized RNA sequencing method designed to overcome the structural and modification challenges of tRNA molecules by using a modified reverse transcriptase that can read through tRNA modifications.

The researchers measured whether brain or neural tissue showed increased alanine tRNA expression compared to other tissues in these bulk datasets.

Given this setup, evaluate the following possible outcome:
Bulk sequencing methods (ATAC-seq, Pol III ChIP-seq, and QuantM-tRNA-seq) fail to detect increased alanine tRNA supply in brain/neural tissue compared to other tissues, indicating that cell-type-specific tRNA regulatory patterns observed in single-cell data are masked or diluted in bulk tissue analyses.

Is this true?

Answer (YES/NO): NO